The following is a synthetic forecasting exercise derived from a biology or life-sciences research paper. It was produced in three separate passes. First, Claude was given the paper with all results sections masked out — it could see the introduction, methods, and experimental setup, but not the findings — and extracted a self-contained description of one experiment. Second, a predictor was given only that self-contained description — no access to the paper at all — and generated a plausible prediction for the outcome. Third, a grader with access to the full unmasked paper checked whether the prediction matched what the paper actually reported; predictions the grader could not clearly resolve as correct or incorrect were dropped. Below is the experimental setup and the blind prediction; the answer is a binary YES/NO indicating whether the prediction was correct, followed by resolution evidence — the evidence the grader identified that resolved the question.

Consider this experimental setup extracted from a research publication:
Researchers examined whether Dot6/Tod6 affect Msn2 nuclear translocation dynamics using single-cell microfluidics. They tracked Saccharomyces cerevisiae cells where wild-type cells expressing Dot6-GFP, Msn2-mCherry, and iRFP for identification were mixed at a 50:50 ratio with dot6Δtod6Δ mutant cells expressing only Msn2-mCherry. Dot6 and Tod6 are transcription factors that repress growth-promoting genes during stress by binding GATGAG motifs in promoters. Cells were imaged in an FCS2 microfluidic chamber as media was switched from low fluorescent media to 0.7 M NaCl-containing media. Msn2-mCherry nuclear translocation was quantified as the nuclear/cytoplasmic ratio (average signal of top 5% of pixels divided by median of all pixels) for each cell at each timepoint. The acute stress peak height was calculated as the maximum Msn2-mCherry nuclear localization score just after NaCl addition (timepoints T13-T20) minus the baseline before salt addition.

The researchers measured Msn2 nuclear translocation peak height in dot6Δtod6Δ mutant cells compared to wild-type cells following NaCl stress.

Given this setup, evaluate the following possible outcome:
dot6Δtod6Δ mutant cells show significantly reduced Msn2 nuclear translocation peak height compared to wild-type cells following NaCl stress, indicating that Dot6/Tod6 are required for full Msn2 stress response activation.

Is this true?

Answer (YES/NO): NO